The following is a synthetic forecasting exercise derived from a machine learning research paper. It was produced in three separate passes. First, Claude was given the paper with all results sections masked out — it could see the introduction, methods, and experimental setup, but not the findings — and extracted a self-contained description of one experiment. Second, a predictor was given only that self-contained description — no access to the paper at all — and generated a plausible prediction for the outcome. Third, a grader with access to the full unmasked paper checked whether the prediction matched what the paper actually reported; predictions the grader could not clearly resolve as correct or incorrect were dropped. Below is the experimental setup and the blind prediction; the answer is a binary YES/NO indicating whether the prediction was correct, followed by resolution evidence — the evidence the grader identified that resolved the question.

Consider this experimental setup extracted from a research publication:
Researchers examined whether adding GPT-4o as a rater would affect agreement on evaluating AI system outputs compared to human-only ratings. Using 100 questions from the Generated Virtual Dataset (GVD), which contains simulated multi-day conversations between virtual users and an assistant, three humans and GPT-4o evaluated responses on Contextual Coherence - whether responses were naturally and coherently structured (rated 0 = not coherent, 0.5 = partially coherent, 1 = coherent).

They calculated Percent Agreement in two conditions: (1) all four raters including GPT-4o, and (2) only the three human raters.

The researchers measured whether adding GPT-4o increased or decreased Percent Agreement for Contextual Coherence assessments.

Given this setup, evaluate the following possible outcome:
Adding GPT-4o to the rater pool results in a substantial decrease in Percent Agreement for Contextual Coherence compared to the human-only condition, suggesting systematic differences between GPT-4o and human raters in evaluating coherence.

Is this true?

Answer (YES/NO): NO